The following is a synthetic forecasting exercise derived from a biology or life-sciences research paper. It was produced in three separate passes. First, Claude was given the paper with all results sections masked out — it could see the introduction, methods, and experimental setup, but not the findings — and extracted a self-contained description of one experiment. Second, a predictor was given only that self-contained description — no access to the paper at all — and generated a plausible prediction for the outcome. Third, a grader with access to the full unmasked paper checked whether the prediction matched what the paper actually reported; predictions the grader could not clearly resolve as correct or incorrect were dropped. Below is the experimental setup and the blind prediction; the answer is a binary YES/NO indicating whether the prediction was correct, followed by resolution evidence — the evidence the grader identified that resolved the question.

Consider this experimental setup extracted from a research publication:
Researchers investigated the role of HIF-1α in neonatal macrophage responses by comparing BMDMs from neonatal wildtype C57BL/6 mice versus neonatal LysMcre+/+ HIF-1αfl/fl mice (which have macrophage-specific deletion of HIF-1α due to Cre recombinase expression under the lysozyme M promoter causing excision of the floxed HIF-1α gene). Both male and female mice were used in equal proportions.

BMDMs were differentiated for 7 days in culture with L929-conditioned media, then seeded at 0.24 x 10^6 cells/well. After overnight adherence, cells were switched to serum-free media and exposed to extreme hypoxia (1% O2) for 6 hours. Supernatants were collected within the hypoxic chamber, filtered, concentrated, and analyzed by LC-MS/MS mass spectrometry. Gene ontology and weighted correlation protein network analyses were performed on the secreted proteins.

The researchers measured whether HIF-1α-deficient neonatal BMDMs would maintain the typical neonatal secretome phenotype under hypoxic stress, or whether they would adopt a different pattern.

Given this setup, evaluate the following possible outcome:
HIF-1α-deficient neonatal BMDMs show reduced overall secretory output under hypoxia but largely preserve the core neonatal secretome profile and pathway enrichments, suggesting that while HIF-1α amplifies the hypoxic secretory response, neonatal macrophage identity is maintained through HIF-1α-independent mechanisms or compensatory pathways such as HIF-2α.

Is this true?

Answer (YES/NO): NO